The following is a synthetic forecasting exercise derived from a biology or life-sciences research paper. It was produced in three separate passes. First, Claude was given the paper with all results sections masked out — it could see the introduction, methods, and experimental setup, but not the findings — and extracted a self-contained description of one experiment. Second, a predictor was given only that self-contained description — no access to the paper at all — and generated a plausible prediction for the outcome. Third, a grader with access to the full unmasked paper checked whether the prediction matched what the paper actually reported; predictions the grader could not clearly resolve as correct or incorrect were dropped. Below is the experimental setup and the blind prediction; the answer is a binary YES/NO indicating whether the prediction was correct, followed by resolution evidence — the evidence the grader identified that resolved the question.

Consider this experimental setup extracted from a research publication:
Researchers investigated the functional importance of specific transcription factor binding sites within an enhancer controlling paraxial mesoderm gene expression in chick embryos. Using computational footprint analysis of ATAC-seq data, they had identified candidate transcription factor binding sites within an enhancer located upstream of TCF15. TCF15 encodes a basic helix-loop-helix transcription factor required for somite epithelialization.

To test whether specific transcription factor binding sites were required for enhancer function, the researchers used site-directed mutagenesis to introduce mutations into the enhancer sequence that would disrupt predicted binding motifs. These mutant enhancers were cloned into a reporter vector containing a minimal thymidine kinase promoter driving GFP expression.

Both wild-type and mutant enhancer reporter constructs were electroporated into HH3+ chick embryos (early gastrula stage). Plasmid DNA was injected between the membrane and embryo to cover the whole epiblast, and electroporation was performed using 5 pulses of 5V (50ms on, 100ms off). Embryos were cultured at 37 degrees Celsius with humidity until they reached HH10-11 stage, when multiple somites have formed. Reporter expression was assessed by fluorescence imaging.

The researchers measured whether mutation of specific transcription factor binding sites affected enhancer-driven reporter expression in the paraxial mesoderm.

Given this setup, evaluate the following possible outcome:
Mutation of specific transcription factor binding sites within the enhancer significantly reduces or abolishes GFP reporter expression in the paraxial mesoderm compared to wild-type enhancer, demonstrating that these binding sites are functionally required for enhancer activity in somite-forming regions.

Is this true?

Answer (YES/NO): YES